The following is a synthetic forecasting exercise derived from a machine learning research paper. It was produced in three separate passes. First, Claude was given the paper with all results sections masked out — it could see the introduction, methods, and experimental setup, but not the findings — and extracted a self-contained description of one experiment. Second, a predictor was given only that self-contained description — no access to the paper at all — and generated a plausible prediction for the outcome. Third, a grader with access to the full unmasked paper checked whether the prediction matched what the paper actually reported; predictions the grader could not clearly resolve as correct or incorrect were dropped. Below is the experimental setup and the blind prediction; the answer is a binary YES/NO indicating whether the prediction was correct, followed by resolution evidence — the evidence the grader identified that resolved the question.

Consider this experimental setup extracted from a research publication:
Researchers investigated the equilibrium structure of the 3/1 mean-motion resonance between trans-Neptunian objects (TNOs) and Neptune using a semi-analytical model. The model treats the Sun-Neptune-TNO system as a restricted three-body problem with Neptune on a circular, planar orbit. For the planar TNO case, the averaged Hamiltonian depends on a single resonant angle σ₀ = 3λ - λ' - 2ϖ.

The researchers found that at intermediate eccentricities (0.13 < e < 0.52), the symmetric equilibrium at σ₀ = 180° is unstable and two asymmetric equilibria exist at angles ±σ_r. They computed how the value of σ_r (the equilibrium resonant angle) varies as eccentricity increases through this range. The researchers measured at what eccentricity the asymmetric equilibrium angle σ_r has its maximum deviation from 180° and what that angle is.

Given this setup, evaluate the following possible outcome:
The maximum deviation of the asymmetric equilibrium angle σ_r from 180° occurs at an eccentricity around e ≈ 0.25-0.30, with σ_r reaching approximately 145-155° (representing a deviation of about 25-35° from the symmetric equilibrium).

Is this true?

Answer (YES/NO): NO